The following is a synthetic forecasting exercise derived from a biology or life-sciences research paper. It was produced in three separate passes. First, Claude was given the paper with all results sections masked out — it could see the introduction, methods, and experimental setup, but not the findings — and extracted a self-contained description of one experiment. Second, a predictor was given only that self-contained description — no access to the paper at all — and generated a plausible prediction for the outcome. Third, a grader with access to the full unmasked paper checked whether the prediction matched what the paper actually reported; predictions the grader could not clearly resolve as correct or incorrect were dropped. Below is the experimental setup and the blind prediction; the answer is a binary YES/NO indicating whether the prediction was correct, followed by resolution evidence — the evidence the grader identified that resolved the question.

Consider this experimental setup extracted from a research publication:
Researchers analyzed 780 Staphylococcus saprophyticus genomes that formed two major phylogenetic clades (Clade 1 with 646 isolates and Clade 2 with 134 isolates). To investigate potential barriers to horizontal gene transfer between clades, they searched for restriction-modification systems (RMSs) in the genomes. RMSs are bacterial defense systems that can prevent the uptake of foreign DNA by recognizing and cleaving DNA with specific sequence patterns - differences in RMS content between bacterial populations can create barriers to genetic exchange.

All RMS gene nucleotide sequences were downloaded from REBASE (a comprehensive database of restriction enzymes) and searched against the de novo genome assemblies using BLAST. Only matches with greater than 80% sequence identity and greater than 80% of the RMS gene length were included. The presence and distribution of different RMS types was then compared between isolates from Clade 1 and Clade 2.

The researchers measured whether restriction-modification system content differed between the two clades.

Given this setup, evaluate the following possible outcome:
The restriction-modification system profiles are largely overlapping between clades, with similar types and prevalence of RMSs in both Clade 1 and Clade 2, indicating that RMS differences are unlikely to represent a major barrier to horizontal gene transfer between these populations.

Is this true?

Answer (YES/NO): NO